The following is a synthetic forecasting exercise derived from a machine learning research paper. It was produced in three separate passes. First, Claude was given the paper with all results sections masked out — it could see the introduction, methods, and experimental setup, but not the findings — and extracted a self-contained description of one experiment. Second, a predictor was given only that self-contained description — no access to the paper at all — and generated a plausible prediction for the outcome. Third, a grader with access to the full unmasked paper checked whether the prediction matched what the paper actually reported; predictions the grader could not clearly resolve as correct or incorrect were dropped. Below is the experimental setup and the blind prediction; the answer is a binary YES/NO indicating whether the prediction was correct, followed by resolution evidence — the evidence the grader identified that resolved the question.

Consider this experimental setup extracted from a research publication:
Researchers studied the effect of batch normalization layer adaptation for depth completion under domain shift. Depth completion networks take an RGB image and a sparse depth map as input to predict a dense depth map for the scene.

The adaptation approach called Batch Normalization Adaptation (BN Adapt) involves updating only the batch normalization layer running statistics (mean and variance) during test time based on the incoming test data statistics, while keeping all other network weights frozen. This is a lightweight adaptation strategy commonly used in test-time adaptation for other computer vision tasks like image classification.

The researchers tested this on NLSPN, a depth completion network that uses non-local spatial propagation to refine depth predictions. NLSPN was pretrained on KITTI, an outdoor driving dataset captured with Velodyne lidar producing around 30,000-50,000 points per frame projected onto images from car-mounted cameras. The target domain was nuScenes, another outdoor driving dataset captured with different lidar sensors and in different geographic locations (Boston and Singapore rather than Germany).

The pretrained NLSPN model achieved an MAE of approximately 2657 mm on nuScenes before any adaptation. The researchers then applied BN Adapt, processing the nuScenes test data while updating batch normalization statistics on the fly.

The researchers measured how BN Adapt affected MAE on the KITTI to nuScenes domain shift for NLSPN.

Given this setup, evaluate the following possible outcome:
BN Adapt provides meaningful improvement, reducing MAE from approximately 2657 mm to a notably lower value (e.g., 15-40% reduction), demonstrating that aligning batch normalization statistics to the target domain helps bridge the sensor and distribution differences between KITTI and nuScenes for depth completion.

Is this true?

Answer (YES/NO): NO